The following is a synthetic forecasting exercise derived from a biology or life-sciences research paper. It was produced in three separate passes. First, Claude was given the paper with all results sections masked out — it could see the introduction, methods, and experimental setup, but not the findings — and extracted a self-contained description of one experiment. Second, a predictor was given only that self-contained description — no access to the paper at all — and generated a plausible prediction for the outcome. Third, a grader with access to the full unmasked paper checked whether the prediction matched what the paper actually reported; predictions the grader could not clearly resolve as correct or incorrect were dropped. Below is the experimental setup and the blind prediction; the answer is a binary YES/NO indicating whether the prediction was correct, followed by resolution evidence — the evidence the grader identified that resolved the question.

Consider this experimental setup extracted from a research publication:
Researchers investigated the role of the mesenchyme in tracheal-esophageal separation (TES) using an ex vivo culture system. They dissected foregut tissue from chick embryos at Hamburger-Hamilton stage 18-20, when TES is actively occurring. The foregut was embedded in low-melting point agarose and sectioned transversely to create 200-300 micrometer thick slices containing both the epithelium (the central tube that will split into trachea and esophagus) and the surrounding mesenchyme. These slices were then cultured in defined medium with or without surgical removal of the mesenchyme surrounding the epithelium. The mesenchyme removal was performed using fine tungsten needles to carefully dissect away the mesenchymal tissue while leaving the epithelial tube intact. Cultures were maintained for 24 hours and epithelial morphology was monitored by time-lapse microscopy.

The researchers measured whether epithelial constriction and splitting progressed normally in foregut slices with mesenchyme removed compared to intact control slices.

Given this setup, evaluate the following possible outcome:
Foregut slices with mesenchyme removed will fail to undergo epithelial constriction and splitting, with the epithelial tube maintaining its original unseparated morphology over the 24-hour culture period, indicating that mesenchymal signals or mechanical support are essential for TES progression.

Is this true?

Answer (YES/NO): NO